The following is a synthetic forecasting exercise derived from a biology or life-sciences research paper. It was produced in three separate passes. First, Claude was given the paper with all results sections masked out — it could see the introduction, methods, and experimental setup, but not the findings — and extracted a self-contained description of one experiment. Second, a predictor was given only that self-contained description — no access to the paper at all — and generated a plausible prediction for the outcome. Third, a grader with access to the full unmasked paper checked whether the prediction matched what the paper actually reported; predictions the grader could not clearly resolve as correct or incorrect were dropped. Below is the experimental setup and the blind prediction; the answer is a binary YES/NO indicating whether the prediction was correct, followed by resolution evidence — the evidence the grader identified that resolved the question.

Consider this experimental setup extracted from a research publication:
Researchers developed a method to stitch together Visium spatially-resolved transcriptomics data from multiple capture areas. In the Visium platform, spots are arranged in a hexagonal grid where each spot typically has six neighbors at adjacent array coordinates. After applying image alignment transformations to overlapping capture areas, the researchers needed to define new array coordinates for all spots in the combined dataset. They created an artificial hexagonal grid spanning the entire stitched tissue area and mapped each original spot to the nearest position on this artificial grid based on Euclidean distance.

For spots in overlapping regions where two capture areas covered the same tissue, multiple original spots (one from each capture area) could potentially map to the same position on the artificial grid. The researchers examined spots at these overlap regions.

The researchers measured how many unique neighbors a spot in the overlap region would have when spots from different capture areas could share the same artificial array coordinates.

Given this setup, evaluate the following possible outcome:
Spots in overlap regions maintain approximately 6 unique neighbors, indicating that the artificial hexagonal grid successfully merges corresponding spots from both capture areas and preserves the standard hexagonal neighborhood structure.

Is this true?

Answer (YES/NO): NO